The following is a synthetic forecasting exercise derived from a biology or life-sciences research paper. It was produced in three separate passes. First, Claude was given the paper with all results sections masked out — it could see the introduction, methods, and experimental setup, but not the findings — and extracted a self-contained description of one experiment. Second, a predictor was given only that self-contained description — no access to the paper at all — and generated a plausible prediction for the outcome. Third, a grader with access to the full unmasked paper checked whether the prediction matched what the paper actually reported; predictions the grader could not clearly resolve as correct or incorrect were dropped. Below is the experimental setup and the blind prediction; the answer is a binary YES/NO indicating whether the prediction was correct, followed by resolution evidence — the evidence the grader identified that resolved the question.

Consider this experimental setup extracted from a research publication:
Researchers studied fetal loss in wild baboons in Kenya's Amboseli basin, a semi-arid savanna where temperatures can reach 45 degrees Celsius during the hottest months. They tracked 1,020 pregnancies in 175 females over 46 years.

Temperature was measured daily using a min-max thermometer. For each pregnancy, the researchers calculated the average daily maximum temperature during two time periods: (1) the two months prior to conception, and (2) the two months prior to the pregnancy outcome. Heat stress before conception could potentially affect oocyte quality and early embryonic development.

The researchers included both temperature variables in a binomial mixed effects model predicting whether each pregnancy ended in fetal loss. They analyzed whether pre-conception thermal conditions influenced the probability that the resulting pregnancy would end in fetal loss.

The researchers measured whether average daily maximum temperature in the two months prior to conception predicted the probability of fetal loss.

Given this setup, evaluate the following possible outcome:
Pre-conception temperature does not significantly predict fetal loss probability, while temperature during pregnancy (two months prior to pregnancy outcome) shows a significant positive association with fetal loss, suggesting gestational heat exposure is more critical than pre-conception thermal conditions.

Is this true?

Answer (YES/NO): YES